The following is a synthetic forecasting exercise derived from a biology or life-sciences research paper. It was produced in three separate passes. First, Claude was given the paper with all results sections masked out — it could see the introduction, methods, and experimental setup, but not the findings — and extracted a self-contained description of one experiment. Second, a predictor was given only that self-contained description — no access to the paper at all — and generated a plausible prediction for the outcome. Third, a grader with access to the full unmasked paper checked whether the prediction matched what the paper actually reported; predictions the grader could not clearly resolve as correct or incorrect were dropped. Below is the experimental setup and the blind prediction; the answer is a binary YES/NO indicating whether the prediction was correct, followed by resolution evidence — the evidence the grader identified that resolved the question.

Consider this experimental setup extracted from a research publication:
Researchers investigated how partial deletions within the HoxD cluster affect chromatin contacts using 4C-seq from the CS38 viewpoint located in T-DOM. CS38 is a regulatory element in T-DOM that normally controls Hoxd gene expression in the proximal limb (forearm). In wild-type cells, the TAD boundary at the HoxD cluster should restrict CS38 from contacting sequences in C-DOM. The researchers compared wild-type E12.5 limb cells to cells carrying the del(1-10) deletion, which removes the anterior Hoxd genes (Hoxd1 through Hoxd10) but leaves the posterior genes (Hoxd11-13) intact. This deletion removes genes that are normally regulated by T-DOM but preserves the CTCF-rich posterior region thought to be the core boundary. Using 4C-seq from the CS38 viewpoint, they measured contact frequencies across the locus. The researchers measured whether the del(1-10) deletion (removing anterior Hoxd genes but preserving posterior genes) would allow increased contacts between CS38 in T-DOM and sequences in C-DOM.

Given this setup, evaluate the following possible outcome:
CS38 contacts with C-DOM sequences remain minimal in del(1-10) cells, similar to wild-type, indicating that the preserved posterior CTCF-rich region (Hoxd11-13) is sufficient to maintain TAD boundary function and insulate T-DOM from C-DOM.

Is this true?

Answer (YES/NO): NO